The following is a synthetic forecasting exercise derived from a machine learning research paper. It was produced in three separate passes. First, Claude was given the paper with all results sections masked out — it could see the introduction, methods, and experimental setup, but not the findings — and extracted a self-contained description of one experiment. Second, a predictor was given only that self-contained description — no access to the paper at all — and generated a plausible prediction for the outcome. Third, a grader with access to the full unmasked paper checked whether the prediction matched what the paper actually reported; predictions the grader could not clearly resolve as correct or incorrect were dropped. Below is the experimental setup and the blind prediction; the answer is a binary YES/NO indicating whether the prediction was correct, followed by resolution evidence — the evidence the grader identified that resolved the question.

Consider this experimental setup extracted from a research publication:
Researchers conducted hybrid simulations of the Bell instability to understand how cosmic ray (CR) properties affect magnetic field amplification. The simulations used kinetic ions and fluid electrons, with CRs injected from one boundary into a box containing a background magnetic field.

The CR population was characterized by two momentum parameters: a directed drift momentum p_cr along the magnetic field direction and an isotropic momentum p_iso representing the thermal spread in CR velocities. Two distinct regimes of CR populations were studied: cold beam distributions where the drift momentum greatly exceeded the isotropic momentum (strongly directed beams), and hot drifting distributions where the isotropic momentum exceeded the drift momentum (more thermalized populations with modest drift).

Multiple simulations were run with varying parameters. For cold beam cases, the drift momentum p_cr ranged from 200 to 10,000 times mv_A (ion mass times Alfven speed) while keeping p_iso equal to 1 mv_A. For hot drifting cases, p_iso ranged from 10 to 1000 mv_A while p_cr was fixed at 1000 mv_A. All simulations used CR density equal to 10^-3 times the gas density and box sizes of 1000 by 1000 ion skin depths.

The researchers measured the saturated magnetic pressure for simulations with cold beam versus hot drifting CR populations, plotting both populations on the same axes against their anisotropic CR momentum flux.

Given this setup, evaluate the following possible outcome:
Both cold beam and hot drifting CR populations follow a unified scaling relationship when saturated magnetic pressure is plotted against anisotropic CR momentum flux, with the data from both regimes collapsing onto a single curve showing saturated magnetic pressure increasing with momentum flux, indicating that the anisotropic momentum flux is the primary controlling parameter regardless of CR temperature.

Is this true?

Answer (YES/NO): YES